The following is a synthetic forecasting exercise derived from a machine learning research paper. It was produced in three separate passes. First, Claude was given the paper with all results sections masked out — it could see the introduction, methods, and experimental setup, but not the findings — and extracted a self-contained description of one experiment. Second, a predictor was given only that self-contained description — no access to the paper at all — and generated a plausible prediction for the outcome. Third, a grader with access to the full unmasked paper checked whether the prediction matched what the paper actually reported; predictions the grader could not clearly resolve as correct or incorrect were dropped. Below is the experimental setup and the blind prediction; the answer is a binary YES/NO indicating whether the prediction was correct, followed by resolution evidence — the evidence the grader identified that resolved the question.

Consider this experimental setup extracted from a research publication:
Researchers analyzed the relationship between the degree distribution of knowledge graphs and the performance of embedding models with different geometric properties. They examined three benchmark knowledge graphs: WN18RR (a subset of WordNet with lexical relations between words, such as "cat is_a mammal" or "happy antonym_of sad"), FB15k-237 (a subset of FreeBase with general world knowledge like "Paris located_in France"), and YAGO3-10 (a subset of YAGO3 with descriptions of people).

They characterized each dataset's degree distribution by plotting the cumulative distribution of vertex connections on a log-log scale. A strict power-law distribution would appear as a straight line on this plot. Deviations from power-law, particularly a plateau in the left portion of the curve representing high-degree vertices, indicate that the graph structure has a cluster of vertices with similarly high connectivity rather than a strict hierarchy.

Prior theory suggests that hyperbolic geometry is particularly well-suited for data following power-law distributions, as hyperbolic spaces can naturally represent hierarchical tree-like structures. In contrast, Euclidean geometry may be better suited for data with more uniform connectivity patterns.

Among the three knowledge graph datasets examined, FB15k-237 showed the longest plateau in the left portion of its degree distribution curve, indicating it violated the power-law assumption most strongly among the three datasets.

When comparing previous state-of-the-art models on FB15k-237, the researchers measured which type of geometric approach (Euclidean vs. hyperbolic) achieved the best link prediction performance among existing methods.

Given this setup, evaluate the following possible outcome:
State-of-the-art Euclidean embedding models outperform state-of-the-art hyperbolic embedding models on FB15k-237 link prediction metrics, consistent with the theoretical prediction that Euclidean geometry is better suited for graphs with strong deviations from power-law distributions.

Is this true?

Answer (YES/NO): YES